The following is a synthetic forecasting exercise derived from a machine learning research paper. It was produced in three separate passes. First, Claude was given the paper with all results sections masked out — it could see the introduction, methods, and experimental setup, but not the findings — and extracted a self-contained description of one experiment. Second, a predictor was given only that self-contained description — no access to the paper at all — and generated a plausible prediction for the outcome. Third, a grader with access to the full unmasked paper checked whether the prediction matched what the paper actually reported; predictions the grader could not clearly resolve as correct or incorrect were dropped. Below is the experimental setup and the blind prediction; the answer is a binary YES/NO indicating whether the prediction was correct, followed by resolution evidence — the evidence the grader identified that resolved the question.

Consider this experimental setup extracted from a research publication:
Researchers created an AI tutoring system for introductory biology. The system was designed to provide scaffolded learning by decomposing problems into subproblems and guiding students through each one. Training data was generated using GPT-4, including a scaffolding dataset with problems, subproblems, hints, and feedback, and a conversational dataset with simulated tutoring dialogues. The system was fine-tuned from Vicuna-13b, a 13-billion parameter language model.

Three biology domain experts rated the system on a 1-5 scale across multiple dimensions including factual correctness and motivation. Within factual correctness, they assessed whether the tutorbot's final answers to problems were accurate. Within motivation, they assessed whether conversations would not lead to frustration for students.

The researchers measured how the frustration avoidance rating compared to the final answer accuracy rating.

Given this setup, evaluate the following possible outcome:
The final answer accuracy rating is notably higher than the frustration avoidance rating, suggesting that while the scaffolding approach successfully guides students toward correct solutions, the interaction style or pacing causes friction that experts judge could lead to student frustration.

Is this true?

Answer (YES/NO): NO